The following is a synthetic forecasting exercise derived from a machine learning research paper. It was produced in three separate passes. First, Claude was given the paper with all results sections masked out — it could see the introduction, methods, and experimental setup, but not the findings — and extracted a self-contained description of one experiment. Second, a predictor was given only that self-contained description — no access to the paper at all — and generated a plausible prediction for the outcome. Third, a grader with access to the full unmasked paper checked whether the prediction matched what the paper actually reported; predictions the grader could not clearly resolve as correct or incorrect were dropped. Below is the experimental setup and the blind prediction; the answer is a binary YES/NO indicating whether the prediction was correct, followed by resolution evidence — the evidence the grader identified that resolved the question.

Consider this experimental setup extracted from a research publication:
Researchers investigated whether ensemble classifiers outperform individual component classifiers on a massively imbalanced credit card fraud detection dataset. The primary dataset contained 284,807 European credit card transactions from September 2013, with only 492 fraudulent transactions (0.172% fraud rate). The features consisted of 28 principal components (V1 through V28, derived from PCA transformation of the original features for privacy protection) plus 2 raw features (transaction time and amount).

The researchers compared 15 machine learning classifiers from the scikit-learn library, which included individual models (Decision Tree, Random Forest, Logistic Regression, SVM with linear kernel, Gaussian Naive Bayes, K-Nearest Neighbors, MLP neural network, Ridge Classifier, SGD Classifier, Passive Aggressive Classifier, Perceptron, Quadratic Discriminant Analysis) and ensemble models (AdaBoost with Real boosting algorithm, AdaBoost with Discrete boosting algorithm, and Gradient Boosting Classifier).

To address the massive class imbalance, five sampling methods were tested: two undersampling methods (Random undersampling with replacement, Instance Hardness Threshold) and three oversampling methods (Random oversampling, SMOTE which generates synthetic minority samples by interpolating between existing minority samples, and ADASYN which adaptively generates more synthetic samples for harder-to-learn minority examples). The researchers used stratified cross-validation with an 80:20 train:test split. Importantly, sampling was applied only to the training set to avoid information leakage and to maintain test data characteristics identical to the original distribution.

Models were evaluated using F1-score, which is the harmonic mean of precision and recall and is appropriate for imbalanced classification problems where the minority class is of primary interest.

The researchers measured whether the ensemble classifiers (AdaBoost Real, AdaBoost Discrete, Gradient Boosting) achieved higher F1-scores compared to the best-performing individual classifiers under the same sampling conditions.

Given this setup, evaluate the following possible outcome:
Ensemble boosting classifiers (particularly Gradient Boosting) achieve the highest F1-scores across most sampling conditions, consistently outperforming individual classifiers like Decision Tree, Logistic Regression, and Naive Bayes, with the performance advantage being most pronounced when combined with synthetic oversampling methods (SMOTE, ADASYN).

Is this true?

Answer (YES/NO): NO